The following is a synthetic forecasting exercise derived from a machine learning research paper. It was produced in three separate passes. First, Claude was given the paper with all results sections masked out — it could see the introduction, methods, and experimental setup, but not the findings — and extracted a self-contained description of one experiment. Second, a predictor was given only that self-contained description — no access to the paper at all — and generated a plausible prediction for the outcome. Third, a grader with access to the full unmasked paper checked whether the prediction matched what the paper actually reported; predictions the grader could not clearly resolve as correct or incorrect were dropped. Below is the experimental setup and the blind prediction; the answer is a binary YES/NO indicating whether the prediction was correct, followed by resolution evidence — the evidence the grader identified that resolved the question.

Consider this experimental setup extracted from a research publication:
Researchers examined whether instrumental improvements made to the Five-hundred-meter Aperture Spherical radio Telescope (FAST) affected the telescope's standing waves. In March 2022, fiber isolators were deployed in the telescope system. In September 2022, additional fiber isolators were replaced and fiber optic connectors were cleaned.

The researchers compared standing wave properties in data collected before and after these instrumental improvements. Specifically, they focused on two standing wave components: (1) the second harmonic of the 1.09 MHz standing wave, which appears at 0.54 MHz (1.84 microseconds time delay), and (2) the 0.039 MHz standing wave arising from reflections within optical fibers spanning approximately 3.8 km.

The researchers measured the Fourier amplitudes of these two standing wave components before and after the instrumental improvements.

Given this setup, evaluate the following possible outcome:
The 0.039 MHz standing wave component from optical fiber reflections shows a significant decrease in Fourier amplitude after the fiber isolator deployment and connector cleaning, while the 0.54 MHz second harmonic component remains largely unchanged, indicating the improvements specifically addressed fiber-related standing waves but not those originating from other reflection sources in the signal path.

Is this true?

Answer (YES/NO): NO